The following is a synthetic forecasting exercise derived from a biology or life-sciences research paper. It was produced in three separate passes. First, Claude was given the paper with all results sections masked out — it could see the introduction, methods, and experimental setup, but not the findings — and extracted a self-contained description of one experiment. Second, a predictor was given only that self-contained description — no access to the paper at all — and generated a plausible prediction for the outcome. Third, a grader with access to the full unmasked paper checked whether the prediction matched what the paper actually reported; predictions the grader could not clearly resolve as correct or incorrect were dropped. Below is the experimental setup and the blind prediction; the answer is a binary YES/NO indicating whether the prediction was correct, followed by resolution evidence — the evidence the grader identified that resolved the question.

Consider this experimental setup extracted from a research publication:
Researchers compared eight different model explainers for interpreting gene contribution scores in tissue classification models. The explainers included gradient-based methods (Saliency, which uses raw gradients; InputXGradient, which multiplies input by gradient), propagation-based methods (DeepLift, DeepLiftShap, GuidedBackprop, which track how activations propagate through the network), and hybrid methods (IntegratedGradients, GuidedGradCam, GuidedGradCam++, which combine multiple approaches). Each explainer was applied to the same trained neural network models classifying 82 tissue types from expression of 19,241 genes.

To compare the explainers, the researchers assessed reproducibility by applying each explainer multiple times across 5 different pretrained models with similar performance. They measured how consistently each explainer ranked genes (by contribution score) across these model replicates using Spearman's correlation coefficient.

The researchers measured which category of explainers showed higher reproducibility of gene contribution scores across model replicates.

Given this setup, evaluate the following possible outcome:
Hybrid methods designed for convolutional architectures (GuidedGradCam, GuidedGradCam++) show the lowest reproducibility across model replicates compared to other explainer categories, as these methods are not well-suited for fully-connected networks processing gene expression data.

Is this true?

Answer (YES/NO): NO